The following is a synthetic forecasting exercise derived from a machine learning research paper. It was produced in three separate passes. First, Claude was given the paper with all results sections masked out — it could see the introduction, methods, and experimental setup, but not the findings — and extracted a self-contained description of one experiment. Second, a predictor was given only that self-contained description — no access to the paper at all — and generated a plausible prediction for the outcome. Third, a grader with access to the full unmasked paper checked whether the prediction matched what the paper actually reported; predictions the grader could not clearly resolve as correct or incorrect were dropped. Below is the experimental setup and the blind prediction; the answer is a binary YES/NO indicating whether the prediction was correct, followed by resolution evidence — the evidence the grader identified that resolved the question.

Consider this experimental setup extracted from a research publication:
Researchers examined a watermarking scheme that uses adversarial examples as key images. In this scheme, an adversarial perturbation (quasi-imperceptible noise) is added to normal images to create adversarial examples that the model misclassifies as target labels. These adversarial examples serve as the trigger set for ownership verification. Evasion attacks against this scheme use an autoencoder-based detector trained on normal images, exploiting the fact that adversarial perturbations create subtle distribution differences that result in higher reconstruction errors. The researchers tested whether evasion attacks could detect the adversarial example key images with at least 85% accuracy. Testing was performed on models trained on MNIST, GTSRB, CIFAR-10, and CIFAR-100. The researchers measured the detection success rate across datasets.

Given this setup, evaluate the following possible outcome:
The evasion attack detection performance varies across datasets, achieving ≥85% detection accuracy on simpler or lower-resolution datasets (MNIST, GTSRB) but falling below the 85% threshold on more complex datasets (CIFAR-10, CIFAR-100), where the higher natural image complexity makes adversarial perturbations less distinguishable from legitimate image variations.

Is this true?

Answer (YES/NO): NO